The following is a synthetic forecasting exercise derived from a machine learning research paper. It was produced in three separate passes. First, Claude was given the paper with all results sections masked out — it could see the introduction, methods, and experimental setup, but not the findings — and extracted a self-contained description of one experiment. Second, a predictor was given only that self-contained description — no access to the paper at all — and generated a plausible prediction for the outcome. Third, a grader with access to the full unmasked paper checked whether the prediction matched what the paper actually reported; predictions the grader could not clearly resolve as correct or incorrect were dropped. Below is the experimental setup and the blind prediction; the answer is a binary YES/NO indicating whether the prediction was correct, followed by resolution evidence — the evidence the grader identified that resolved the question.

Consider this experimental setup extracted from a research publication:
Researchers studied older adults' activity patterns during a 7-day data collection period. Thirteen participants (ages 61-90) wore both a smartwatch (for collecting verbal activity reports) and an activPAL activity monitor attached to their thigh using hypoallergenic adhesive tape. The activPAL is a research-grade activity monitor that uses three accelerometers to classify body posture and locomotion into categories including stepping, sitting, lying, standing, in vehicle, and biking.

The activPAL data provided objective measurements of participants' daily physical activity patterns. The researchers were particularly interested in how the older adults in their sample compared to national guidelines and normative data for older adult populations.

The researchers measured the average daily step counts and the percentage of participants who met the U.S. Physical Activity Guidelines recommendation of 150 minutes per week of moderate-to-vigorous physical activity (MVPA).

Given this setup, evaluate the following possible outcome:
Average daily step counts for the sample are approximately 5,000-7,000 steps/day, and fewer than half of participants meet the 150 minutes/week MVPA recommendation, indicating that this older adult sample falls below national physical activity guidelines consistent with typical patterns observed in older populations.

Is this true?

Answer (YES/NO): NO